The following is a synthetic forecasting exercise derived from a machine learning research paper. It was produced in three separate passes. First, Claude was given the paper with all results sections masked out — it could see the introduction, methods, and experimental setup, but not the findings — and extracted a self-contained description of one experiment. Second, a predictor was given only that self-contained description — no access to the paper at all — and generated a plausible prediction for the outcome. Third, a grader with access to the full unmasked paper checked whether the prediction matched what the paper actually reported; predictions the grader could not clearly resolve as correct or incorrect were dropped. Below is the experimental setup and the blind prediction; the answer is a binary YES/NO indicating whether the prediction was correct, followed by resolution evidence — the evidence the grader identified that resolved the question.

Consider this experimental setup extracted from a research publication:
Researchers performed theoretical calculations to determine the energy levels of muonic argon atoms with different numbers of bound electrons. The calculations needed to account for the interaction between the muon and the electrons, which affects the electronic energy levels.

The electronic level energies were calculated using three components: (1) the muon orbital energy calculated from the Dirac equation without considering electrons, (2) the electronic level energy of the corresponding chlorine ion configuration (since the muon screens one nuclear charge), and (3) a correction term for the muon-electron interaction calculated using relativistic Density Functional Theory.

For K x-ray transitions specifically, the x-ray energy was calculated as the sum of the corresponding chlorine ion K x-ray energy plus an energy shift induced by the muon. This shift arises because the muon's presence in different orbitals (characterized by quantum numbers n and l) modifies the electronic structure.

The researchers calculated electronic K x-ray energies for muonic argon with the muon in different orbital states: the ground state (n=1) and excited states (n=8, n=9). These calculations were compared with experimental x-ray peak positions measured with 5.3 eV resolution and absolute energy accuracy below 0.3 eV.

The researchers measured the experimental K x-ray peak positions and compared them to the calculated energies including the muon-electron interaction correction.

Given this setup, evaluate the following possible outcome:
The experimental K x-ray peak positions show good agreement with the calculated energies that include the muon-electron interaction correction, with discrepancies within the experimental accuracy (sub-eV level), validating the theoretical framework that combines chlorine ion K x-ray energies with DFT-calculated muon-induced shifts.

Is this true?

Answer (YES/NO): YES